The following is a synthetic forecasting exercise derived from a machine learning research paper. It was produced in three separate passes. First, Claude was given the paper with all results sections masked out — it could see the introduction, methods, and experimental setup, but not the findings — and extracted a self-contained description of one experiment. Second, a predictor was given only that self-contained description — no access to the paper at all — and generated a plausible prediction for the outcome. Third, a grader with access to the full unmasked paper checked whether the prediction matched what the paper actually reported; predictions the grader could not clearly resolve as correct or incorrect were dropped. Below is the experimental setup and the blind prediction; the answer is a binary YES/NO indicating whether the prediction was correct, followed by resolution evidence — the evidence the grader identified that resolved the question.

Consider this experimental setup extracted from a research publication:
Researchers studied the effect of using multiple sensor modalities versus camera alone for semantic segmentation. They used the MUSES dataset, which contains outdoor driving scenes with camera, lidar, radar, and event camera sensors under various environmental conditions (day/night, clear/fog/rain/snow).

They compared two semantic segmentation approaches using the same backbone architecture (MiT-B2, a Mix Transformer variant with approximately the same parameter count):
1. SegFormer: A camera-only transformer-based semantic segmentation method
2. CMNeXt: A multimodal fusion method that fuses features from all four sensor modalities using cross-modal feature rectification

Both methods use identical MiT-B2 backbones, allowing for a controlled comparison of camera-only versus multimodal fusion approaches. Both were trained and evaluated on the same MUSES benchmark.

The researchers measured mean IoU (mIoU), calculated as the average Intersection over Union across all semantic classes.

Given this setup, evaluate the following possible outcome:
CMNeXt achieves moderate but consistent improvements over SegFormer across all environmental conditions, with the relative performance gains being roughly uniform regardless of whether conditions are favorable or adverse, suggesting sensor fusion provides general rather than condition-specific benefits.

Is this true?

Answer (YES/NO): NO